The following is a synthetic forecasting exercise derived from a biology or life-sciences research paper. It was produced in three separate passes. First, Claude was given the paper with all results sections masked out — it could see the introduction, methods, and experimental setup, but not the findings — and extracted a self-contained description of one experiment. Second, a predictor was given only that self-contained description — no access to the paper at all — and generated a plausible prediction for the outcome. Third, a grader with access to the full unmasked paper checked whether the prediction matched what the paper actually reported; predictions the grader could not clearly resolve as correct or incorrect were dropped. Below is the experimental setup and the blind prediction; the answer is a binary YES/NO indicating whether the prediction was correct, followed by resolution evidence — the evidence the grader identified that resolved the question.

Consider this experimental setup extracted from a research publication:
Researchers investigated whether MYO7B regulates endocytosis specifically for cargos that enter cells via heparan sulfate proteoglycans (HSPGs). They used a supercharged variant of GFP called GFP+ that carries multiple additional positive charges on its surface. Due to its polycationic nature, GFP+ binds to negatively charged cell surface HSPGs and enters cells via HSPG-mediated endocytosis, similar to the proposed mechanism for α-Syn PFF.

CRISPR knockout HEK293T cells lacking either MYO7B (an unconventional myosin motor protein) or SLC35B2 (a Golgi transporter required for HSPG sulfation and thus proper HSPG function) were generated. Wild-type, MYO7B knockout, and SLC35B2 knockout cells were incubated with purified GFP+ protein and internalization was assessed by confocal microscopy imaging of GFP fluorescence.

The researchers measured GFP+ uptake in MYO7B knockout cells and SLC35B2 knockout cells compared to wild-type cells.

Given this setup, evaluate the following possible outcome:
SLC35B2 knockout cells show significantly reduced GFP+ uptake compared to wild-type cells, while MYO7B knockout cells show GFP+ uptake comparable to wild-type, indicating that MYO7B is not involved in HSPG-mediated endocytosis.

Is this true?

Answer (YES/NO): NO